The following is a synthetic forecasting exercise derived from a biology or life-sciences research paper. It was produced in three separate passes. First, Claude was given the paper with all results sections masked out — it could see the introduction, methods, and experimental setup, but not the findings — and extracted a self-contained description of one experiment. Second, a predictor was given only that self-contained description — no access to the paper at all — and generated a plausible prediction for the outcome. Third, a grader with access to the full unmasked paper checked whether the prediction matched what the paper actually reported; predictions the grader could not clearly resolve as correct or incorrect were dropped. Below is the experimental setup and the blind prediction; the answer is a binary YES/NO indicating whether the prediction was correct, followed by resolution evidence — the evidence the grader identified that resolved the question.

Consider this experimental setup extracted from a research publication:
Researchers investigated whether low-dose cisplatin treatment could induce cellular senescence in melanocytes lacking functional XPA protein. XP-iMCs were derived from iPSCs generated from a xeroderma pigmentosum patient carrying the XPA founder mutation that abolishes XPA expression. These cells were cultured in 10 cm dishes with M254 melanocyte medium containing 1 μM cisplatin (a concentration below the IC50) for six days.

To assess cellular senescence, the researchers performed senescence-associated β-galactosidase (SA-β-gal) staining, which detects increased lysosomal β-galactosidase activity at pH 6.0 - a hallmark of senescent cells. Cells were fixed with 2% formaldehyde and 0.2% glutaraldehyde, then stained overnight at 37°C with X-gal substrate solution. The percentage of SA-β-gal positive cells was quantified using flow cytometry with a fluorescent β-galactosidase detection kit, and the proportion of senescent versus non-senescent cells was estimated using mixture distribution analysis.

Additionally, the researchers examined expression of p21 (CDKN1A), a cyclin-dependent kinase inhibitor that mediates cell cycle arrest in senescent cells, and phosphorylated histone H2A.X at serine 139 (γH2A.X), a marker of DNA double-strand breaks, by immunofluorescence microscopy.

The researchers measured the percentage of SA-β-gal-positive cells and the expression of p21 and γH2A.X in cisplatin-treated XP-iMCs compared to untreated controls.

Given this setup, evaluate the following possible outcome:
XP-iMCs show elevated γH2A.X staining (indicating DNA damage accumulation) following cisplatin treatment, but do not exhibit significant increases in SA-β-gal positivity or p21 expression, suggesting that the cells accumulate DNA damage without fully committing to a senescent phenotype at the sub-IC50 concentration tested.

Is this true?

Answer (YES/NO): NO